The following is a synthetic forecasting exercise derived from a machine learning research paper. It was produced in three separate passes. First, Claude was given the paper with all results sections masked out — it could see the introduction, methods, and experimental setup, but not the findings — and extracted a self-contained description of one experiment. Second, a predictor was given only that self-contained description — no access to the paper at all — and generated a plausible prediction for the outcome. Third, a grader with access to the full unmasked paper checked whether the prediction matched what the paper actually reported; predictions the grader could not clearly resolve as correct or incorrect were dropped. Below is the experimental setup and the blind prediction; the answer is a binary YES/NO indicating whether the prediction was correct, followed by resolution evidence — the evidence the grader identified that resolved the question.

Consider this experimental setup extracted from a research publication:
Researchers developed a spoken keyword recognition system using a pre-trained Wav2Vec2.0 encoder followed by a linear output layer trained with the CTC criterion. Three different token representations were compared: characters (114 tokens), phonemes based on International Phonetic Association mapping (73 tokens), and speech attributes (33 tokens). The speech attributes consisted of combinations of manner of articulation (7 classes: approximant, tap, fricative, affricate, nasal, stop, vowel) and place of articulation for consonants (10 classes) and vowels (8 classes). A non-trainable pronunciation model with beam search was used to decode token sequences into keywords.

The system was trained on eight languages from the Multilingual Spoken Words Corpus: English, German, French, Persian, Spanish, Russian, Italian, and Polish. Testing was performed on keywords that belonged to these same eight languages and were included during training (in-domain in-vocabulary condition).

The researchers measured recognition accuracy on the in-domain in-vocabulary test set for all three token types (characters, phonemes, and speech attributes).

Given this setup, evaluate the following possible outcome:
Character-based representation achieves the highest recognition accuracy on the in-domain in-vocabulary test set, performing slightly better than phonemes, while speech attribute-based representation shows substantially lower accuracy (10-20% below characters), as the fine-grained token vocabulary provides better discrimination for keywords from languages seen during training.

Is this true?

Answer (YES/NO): NO